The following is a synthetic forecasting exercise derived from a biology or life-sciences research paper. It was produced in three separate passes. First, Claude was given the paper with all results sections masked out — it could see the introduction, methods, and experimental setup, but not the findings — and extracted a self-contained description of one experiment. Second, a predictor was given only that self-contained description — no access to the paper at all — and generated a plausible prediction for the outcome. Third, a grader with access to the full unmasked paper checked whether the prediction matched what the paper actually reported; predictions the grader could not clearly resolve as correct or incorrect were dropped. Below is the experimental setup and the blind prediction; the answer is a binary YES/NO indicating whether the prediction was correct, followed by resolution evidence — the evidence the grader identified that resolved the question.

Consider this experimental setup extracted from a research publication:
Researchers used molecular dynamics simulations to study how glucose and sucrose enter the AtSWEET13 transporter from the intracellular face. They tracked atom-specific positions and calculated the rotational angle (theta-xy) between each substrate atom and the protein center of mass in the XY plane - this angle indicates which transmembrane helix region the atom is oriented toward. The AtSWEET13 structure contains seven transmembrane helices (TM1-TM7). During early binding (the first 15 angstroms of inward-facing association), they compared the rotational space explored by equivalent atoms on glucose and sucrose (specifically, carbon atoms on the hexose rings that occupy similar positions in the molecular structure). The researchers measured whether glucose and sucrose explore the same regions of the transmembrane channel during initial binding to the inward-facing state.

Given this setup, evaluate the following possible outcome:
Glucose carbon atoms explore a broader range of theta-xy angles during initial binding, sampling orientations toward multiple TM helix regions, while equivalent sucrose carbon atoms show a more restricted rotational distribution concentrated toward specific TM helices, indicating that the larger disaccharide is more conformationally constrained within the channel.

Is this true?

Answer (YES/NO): NO